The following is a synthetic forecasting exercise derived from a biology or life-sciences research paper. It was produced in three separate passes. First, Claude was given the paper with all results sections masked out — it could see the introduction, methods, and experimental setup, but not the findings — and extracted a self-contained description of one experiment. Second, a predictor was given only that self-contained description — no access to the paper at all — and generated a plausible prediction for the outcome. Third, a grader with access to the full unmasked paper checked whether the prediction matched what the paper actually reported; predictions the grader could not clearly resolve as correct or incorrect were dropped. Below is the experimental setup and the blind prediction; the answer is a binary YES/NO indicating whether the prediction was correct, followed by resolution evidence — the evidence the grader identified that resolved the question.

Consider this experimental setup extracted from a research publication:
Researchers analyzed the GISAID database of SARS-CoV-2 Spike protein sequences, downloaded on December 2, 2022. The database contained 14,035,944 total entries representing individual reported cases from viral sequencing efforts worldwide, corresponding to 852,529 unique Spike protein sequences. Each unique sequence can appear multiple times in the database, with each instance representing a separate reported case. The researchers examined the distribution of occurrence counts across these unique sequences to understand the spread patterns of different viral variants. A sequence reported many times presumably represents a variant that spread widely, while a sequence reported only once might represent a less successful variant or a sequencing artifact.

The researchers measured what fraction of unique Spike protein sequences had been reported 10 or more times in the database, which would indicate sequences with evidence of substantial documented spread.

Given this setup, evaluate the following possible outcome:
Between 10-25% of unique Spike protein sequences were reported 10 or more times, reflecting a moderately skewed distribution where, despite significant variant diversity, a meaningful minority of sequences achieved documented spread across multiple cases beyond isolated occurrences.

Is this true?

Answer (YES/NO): NO